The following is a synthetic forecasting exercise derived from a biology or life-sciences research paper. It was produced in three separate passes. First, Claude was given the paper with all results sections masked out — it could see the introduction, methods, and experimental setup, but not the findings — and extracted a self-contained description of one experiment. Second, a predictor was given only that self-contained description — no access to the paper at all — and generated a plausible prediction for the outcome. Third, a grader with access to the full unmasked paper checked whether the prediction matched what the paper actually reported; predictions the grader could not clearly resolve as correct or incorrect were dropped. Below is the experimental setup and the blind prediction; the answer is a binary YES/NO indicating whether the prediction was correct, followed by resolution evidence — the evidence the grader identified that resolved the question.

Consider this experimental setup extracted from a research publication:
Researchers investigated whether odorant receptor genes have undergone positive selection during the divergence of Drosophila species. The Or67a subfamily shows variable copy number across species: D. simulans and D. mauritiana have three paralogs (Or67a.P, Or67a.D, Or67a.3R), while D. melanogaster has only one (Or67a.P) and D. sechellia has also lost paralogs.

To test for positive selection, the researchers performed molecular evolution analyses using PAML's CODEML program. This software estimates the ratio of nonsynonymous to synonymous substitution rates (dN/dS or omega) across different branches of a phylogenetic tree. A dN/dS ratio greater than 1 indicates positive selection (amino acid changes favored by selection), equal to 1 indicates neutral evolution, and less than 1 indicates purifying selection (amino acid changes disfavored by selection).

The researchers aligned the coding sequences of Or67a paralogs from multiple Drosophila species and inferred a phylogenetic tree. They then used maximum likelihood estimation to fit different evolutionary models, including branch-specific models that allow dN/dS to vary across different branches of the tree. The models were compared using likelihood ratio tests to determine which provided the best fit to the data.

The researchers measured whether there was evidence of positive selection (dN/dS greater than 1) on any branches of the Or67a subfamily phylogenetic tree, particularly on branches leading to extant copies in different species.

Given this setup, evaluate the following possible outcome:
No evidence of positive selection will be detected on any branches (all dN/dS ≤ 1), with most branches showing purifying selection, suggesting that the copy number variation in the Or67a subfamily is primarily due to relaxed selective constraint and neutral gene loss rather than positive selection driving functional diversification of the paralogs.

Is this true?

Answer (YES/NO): NO